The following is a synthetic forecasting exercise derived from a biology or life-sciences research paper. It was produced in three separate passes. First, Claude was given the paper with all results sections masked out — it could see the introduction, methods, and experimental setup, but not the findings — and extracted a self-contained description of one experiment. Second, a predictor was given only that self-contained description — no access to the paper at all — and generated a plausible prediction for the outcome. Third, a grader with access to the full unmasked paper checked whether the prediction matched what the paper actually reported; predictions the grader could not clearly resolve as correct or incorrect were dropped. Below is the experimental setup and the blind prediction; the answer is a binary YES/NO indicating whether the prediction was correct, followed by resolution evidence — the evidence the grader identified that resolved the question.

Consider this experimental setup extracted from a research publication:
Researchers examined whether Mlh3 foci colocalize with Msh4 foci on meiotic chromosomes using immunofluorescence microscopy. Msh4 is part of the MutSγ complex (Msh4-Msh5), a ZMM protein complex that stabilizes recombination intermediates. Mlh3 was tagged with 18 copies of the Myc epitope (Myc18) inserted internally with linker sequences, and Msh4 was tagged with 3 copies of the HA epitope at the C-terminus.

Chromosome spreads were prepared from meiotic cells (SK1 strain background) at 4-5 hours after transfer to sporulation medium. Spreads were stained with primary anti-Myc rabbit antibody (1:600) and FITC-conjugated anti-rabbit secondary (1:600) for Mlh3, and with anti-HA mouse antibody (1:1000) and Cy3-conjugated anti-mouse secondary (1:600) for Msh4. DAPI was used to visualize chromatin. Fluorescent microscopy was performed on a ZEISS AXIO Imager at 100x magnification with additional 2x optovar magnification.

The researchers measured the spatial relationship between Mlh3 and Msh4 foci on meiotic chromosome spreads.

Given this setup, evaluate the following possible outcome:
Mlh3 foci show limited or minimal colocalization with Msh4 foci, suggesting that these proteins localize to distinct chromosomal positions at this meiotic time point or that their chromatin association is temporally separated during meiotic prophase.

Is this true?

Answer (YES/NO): YES